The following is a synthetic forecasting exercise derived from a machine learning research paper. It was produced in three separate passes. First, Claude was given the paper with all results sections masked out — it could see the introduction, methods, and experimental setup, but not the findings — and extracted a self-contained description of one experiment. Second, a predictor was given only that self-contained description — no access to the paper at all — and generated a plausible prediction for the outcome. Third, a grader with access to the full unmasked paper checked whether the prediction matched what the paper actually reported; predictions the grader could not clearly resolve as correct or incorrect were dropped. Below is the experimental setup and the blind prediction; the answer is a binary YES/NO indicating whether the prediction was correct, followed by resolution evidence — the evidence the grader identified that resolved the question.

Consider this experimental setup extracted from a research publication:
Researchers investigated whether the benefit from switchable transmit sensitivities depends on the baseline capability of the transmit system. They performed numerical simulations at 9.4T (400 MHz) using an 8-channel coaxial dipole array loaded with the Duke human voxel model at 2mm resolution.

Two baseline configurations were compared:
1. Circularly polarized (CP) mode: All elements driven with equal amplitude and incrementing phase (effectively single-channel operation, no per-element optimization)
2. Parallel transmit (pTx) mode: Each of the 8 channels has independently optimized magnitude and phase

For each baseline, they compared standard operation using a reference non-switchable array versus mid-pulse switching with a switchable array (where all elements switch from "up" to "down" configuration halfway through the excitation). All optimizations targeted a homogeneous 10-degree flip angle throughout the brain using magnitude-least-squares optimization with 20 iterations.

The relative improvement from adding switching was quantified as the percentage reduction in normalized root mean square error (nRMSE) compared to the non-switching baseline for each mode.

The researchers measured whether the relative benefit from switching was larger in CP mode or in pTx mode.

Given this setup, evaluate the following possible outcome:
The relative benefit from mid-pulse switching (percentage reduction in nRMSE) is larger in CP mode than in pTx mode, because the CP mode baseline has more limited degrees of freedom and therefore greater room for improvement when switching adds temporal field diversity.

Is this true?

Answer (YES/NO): NO